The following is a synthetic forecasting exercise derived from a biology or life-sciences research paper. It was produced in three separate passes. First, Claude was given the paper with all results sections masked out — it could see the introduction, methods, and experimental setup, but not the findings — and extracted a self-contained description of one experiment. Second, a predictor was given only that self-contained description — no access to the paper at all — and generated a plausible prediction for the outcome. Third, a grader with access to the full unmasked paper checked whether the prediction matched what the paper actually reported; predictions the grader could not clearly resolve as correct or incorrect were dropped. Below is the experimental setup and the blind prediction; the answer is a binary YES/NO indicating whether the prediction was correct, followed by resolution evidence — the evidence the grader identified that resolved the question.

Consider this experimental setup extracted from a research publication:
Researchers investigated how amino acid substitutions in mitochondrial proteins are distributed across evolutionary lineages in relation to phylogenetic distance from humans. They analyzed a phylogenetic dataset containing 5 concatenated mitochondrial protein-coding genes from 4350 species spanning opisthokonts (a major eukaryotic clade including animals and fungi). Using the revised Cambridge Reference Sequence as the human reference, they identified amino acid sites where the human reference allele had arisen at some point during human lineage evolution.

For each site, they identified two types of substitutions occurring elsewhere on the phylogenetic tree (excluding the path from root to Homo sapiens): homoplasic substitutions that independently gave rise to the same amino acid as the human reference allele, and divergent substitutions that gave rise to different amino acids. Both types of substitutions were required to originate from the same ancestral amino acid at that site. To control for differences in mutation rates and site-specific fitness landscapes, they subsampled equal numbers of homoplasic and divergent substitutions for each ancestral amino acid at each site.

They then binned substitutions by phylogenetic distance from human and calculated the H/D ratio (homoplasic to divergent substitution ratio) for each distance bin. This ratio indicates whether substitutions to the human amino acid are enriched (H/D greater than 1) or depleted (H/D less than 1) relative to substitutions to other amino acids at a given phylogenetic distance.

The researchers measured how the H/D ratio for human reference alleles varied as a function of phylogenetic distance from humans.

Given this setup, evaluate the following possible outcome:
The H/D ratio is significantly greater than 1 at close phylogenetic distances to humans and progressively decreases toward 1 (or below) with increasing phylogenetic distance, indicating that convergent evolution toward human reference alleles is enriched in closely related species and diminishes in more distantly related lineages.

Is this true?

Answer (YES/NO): YES